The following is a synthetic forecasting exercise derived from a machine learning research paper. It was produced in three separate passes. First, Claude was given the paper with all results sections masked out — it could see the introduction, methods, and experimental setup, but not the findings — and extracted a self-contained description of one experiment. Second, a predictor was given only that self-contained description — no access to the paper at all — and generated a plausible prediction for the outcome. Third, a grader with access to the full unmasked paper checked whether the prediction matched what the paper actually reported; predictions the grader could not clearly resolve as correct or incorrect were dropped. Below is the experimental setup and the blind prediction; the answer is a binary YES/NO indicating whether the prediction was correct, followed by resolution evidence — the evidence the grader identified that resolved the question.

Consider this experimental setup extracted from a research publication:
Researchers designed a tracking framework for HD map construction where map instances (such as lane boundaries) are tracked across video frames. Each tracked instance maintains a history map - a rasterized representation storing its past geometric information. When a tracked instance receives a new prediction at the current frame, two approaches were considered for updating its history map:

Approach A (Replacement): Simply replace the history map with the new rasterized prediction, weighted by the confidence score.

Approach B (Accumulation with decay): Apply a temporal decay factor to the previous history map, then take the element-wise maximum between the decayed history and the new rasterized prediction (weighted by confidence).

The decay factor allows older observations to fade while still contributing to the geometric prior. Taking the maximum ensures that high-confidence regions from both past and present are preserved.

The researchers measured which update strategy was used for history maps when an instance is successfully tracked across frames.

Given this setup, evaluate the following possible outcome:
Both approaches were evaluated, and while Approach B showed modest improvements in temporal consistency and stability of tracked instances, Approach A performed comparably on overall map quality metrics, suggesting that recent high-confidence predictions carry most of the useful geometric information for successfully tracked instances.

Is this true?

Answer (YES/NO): NO